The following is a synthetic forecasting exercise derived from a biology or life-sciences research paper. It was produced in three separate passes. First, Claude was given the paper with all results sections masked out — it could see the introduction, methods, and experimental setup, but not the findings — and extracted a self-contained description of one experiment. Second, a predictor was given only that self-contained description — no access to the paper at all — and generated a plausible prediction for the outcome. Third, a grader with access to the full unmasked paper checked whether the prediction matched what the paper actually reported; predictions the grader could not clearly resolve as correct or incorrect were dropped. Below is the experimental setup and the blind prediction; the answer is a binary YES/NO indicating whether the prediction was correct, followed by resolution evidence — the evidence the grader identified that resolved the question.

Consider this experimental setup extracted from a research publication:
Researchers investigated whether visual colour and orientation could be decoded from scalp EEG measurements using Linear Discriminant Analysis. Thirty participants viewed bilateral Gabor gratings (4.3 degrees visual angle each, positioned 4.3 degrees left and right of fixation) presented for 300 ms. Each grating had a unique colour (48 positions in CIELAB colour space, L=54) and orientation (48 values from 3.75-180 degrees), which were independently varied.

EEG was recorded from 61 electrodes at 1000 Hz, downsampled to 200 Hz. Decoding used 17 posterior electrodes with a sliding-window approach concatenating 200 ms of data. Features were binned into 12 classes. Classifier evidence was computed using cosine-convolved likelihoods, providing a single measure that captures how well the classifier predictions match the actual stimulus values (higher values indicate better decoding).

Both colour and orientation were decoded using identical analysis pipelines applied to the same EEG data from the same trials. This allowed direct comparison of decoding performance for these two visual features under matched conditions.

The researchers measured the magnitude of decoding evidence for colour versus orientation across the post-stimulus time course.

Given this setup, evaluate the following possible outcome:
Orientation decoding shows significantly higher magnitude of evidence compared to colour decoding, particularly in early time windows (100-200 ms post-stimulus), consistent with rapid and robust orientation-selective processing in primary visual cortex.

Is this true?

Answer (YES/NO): NO